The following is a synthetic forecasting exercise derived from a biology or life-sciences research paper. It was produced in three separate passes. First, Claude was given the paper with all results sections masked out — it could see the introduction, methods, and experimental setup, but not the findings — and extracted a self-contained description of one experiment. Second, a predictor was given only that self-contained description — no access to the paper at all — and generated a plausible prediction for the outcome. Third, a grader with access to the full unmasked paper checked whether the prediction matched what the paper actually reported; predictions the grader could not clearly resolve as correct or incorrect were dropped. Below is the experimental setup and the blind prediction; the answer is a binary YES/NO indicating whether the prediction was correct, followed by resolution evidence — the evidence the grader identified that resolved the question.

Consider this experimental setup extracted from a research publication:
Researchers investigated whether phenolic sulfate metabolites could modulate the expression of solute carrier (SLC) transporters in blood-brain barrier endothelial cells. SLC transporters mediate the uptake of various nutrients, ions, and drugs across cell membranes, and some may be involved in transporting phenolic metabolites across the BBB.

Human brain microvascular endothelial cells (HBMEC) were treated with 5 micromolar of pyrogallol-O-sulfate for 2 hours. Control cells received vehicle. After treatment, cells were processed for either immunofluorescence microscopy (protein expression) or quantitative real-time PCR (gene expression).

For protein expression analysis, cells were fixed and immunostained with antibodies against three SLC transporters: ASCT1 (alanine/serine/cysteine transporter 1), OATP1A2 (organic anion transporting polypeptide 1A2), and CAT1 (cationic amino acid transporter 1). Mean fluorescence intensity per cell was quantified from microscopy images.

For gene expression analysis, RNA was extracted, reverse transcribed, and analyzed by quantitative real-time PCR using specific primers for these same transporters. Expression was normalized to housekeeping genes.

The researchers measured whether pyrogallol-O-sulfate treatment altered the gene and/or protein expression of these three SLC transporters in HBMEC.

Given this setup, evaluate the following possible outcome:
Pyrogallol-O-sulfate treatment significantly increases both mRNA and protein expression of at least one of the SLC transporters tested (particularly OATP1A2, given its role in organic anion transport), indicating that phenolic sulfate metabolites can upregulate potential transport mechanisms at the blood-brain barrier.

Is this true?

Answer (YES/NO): NO